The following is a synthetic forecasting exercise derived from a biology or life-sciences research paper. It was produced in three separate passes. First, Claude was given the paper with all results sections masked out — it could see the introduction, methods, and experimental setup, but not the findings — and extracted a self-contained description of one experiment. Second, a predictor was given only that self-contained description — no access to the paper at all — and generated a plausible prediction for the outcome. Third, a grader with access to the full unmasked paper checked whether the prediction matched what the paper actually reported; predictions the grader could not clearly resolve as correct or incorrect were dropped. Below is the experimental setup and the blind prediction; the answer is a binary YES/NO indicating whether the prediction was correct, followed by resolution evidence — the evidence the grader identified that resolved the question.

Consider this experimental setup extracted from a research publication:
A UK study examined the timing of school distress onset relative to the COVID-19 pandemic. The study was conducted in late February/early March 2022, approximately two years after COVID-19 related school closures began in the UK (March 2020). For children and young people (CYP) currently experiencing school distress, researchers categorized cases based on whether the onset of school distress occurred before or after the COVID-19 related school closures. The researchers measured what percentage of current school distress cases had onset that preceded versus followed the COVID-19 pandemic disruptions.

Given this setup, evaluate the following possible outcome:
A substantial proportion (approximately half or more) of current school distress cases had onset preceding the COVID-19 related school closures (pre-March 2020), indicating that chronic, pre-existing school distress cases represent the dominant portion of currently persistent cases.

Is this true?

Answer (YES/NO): YES